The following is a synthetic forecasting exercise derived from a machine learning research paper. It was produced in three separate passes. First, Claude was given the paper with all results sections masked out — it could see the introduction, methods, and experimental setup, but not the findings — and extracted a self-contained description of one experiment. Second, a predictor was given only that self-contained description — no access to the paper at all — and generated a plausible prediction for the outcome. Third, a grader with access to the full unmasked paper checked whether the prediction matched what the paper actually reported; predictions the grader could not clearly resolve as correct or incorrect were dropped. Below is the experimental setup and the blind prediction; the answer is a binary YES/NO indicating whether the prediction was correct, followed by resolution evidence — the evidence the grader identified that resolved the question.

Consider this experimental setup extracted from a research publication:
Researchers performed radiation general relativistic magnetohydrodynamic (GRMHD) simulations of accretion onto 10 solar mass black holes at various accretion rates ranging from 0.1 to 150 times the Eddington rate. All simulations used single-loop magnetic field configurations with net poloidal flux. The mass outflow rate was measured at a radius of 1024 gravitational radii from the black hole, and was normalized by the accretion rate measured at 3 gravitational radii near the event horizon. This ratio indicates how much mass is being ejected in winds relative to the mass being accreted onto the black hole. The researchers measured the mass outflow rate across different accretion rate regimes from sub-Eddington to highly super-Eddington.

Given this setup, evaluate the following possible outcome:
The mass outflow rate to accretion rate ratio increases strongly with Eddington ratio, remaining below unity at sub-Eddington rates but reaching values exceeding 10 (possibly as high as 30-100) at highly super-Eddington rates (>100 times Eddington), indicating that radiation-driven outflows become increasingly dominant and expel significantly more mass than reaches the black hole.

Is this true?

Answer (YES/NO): NO